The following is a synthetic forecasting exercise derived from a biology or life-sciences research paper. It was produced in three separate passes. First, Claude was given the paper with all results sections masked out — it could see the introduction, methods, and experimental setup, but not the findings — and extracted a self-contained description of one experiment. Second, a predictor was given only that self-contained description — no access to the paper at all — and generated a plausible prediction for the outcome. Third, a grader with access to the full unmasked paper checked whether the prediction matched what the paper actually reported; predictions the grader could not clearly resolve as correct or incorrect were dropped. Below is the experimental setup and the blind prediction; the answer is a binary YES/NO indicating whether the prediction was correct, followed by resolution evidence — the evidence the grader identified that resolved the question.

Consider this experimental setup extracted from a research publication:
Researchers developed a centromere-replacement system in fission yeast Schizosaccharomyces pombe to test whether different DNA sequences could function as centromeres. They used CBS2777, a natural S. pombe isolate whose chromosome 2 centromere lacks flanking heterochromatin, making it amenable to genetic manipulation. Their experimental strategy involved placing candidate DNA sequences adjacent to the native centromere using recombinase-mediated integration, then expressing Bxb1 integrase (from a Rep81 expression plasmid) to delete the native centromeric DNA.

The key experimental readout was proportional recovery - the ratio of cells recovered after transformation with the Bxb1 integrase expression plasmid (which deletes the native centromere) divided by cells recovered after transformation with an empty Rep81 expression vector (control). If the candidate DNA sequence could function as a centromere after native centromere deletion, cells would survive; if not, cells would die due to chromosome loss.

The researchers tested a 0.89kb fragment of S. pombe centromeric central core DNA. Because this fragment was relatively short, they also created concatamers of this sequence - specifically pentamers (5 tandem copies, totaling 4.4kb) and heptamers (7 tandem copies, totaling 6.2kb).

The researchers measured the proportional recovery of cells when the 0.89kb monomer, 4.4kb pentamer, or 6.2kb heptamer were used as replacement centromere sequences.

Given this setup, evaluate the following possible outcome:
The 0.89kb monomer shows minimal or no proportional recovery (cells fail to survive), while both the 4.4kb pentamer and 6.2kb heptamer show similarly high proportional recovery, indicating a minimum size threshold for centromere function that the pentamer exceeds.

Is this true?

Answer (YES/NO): NO